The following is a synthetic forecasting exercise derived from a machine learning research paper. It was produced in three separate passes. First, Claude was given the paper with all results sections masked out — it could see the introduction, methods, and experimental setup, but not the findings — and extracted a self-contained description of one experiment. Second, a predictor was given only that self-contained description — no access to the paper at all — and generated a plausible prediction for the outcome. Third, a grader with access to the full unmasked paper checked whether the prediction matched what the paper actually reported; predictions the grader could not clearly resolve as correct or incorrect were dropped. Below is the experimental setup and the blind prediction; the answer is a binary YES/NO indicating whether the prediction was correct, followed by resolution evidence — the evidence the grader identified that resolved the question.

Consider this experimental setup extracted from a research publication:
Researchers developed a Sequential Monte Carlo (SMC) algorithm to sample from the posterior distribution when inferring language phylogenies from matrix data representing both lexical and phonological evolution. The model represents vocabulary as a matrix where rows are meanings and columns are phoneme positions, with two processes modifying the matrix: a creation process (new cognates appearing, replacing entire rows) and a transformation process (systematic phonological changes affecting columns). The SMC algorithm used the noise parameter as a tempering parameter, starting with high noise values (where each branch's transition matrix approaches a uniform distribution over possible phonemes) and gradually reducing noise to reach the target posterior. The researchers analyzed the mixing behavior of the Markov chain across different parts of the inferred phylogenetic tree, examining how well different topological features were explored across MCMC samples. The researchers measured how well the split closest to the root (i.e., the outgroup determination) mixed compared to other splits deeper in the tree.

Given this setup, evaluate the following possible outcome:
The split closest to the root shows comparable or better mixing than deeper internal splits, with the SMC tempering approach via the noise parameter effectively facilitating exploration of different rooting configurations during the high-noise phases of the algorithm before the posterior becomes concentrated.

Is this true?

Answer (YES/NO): NO